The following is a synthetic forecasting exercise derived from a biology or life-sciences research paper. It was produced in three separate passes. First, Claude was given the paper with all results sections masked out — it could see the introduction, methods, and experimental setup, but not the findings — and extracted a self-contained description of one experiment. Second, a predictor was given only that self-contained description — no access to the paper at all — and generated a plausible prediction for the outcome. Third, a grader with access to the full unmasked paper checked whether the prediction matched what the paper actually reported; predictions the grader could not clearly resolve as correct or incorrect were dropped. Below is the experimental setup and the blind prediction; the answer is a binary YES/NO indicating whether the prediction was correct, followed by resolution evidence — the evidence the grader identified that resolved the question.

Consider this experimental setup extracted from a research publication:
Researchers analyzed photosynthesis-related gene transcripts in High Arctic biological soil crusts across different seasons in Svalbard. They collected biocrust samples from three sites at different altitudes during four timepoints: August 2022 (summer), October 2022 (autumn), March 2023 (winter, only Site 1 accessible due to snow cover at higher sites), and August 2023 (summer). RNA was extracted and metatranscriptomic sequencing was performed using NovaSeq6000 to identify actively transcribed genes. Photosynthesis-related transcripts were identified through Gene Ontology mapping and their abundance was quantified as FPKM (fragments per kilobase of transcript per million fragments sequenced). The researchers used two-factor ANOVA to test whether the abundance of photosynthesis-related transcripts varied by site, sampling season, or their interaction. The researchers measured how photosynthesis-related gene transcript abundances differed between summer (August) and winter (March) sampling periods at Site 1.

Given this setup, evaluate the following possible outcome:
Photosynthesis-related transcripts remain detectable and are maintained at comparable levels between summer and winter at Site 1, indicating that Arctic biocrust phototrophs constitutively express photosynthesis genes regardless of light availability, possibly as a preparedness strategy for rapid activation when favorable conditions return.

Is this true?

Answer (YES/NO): NO